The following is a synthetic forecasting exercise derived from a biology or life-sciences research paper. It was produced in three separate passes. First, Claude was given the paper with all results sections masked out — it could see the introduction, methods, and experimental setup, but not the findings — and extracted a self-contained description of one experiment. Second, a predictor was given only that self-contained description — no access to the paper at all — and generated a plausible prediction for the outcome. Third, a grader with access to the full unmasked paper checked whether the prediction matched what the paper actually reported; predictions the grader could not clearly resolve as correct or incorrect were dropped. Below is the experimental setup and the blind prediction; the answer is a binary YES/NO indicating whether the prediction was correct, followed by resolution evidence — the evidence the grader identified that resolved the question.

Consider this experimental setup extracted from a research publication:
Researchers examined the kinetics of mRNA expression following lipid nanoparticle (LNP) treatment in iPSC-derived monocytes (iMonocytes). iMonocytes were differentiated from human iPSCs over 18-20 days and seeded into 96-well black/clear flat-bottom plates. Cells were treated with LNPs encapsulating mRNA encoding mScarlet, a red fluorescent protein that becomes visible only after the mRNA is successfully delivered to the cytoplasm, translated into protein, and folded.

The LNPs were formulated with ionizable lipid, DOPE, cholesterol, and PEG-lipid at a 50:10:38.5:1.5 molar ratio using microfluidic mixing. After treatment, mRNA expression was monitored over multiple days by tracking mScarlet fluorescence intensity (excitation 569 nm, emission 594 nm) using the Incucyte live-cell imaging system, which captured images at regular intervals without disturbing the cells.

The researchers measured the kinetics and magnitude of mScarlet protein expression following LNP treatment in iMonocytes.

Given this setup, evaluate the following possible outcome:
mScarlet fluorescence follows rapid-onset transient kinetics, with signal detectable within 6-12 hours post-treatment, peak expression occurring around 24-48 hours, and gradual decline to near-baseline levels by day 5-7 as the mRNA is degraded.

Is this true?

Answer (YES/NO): NO